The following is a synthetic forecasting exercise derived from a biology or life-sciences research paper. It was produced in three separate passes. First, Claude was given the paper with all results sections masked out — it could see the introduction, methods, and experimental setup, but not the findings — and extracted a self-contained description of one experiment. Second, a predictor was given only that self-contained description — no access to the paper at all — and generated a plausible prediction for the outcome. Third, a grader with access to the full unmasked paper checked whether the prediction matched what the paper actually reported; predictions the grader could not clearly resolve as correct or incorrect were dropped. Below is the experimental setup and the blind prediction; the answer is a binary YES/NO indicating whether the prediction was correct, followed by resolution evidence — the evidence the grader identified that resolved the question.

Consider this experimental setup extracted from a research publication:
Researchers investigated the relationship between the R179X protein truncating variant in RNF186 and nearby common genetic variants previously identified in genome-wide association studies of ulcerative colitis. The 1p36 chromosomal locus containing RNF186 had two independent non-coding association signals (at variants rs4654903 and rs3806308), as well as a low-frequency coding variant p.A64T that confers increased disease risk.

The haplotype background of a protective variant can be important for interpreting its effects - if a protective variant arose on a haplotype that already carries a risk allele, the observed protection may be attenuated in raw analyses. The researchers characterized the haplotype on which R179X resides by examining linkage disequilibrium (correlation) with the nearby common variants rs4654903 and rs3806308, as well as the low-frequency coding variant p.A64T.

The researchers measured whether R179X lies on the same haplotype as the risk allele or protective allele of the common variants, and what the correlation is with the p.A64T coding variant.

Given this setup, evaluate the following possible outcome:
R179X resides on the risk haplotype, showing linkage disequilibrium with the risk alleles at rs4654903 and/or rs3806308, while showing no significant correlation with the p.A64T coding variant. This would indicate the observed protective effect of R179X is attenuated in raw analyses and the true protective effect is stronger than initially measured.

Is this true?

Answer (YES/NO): NO